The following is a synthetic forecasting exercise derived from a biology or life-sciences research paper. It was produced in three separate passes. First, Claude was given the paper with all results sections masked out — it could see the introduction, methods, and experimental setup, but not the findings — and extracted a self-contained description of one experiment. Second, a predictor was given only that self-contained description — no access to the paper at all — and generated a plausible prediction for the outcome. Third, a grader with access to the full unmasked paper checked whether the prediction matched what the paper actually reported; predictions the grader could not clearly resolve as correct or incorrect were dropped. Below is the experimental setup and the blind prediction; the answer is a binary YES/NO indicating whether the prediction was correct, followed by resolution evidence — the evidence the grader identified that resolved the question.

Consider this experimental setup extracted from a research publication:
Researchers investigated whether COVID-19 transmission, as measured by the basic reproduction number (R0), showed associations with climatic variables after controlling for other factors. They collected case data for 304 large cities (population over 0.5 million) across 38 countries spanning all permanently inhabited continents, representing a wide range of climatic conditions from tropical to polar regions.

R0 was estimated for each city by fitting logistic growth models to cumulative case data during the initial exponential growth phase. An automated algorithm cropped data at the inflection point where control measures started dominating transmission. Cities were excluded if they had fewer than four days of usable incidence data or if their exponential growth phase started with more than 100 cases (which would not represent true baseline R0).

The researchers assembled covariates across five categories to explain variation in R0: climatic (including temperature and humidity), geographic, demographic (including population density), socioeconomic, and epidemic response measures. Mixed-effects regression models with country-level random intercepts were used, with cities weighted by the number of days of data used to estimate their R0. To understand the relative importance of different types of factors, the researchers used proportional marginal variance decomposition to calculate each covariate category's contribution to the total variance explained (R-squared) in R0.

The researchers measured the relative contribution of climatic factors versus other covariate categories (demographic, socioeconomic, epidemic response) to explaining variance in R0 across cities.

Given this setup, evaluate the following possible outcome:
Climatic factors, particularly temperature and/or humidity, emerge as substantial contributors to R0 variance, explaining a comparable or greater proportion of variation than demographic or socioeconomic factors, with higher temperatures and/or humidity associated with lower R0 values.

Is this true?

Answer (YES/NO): NO